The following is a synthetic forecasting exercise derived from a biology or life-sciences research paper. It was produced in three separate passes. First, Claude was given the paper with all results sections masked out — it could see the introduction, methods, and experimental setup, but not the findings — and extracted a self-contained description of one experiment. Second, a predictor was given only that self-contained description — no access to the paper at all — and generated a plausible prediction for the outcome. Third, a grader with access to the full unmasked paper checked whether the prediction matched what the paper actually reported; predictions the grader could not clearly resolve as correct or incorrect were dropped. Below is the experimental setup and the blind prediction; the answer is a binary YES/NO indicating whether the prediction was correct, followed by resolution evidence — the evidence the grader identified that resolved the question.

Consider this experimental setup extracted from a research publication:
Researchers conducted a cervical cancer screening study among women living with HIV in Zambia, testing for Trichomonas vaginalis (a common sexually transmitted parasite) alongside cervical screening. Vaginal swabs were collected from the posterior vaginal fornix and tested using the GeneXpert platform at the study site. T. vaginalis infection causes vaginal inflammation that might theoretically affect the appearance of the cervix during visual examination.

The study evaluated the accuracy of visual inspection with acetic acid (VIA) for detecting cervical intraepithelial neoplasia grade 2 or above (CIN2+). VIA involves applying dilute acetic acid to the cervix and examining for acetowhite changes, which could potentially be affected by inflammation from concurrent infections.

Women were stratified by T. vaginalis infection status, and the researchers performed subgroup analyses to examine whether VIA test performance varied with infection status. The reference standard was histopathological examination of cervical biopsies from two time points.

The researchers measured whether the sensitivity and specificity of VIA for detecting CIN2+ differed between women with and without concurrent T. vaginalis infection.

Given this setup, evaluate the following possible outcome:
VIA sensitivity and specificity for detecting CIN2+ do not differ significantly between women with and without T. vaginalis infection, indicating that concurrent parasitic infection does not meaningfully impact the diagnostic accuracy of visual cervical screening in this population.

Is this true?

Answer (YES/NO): YES